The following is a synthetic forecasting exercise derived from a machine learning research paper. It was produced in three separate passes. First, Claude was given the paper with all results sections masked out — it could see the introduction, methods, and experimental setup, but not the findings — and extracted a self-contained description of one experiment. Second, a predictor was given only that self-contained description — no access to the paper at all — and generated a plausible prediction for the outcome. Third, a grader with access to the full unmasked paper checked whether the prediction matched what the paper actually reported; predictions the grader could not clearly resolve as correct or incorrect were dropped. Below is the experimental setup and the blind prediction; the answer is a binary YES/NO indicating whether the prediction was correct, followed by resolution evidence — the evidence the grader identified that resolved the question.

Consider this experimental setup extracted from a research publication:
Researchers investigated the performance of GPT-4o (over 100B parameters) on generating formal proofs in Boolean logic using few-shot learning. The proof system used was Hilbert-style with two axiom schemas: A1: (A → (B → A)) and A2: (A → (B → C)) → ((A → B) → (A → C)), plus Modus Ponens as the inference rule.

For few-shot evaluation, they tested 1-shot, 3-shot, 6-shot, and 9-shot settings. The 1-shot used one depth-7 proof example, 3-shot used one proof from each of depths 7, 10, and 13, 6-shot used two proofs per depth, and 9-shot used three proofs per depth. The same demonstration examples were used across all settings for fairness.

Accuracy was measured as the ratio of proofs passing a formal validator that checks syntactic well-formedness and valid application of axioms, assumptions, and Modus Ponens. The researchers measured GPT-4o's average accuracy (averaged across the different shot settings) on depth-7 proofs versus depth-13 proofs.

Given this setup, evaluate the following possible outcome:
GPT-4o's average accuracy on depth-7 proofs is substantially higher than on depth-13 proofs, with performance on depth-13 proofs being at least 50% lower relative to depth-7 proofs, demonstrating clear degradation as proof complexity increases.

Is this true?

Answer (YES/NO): YES